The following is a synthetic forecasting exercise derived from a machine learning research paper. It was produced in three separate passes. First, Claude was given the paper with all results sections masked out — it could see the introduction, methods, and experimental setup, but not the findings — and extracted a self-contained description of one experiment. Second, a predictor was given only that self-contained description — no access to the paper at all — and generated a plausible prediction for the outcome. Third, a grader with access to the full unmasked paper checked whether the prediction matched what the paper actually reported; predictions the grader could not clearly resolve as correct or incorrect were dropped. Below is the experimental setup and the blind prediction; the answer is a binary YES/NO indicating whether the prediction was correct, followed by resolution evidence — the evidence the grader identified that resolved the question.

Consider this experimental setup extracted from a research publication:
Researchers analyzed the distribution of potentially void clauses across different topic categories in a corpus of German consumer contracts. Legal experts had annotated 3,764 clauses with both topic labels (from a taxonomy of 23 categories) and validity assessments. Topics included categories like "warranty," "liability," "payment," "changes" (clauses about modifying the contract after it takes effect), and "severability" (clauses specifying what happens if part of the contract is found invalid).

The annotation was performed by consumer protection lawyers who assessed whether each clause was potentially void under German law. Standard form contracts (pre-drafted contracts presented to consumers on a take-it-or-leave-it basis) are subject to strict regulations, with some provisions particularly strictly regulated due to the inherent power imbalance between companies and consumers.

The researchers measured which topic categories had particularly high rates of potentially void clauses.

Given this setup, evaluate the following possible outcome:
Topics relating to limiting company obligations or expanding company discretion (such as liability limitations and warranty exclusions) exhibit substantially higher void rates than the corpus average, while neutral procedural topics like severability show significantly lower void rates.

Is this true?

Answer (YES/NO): NO